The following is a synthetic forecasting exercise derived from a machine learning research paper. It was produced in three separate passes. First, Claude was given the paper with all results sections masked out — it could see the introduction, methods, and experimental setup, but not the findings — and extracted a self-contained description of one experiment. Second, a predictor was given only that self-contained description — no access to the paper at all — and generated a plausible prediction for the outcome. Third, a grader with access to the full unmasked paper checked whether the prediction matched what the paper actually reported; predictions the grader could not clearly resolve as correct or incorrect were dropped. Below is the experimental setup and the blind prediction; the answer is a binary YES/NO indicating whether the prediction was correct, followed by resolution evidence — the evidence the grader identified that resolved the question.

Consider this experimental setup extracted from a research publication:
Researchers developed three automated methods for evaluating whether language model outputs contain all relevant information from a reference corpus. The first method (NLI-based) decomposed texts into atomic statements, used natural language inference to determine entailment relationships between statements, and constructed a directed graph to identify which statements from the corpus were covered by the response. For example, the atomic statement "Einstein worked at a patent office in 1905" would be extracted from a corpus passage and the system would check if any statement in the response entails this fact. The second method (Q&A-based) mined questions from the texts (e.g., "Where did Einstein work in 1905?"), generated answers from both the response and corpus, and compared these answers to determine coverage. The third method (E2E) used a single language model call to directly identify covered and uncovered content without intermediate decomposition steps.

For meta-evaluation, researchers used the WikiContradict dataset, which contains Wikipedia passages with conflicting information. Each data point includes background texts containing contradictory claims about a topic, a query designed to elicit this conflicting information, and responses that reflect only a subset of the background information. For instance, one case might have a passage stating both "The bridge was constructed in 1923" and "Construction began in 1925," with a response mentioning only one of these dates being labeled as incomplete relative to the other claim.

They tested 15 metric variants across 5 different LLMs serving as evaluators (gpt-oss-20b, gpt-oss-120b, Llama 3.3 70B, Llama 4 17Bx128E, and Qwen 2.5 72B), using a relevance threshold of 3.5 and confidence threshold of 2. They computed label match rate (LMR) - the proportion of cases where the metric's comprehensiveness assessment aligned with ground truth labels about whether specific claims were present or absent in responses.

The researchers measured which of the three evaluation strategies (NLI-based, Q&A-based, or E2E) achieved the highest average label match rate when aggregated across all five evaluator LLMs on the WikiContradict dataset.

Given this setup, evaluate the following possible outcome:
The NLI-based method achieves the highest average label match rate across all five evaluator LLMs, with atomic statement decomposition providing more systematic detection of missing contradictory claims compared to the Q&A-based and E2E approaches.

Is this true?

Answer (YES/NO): NO